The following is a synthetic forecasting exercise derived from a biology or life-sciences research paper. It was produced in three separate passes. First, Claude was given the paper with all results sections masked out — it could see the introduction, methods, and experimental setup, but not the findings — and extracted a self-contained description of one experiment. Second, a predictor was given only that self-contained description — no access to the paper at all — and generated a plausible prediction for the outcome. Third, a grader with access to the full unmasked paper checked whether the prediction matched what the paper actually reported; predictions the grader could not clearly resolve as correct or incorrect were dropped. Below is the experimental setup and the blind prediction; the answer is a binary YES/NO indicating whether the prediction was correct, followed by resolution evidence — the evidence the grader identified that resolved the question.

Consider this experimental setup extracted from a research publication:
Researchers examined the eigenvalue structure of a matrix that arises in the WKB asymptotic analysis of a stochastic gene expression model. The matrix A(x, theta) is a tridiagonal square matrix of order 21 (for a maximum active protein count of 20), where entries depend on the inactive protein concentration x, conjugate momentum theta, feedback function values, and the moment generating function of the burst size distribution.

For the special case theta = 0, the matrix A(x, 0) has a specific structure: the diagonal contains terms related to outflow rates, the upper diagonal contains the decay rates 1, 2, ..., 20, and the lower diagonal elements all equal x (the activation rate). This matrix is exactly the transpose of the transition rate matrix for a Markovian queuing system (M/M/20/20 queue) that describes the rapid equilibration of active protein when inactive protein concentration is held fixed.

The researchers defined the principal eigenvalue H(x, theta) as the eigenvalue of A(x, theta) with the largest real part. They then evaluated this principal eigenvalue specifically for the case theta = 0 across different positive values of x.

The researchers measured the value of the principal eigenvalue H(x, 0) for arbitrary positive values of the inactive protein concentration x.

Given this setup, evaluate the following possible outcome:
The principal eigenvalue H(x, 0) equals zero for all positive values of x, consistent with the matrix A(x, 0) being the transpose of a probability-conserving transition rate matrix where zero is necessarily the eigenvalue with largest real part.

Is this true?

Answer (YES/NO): YES